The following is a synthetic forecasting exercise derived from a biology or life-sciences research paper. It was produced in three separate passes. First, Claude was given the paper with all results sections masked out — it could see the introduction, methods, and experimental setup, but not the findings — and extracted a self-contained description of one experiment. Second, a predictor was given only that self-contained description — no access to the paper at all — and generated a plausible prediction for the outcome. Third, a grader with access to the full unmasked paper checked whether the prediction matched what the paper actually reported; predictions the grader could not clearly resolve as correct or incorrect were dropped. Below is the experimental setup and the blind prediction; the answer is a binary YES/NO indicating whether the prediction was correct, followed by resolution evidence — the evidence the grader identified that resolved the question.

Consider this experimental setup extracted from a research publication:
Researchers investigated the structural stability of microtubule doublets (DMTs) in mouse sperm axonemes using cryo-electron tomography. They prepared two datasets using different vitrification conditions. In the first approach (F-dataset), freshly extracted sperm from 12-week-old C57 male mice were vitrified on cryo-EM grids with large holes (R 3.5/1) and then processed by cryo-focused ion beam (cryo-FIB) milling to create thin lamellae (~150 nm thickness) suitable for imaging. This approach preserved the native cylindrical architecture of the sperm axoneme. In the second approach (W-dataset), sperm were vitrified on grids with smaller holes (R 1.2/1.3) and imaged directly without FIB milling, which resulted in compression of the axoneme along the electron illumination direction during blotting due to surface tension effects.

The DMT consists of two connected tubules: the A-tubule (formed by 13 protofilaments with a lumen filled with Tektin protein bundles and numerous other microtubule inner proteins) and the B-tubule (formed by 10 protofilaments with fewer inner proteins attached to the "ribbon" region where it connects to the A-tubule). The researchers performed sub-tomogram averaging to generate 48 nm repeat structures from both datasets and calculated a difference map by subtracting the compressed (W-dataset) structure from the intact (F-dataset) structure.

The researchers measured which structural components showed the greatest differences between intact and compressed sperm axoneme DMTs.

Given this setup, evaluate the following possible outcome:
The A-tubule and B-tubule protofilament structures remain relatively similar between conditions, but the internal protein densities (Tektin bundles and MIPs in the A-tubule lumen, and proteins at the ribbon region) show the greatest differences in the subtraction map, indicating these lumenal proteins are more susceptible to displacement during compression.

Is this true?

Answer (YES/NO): NO